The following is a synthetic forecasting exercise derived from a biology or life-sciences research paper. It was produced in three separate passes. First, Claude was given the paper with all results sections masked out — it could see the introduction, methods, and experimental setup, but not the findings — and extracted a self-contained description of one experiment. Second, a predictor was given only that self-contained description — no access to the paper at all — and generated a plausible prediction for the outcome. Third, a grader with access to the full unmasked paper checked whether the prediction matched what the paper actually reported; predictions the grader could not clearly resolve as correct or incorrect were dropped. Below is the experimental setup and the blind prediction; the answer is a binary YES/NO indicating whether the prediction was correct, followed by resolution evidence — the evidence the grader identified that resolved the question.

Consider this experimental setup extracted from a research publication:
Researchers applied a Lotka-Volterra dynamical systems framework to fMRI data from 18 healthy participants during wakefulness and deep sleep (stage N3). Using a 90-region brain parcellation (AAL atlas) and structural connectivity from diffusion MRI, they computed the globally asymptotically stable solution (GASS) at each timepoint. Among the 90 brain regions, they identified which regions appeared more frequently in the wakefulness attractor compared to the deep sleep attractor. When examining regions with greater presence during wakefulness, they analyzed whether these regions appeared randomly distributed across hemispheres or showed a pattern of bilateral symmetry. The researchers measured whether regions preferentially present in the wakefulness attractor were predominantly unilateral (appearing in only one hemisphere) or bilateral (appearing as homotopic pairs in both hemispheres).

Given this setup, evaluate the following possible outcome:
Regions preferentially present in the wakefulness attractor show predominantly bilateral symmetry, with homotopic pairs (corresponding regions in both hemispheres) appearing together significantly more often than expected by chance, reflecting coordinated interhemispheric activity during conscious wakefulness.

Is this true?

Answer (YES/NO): YES